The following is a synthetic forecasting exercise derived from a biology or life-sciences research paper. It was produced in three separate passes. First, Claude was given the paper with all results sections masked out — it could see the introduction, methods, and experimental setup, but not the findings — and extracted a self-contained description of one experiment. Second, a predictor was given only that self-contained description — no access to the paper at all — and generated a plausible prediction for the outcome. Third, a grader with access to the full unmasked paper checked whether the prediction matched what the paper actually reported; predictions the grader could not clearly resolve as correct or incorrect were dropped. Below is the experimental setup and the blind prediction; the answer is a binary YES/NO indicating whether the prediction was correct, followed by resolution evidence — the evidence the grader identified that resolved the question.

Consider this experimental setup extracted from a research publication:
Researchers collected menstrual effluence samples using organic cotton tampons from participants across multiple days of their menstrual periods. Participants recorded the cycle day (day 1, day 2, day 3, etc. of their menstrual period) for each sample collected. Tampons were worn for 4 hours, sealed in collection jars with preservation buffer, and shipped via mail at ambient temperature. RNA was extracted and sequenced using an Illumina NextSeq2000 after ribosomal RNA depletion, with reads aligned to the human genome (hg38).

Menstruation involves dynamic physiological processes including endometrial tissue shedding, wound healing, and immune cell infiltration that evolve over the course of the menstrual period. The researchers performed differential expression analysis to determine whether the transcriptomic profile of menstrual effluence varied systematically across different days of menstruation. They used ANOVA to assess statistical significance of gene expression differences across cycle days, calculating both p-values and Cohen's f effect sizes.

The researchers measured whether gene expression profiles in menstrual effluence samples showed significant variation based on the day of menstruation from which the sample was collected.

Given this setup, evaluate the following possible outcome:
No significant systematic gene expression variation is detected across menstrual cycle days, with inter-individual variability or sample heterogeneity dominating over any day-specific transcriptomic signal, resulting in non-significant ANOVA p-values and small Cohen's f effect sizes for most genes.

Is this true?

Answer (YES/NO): NO